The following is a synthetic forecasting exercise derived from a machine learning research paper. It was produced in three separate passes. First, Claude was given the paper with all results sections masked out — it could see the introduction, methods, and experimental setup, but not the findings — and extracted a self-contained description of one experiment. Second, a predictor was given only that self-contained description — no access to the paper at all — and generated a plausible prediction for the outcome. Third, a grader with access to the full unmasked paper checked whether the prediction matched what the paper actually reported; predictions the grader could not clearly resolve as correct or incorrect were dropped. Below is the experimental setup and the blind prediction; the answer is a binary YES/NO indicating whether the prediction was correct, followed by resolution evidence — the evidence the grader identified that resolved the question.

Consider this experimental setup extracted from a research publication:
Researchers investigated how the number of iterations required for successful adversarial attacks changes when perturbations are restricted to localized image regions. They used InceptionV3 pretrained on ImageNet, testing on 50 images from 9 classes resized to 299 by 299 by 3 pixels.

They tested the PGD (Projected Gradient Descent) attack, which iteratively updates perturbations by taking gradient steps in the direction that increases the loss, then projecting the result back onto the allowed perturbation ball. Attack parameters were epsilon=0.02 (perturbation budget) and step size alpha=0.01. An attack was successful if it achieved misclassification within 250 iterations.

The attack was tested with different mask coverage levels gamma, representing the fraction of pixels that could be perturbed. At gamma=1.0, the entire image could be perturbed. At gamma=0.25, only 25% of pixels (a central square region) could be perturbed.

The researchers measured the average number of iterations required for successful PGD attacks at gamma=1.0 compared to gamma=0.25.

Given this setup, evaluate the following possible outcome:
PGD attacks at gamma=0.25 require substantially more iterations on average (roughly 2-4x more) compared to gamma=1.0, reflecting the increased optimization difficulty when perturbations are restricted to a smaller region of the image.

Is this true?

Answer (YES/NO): NO